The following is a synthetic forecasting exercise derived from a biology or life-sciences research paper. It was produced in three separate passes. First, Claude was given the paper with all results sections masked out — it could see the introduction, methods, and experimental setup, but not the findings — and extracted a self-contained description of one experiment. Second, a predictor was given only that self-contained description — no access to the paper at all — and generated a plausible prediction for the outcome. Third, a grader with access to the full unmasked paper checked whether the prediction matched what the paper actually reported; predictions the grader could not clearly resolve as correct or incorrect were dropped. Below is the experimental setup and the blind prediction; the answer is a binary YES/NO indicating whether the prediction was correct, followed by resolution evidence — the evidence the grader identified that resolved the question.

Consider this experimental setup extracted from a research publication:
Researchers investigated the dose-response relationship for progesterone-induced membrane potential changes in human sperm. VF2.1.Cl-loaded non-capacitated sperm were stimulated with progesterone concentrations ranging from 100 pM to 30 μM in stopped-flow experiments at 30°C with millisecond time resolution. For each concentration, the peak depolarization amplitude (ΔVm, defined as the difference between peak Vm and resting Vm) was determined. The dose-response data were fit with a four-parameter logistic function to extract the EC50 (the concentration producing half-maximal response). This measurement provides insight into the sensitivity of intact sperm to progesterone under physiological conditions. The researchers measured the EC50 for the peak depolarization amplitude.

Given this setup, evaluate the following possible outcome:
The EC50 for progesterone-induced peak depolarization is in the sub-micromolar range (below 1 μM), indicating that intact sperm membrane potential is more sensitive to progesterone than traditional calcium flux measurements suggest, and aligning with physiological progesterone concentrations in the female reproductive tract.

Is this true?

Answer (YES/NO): YES